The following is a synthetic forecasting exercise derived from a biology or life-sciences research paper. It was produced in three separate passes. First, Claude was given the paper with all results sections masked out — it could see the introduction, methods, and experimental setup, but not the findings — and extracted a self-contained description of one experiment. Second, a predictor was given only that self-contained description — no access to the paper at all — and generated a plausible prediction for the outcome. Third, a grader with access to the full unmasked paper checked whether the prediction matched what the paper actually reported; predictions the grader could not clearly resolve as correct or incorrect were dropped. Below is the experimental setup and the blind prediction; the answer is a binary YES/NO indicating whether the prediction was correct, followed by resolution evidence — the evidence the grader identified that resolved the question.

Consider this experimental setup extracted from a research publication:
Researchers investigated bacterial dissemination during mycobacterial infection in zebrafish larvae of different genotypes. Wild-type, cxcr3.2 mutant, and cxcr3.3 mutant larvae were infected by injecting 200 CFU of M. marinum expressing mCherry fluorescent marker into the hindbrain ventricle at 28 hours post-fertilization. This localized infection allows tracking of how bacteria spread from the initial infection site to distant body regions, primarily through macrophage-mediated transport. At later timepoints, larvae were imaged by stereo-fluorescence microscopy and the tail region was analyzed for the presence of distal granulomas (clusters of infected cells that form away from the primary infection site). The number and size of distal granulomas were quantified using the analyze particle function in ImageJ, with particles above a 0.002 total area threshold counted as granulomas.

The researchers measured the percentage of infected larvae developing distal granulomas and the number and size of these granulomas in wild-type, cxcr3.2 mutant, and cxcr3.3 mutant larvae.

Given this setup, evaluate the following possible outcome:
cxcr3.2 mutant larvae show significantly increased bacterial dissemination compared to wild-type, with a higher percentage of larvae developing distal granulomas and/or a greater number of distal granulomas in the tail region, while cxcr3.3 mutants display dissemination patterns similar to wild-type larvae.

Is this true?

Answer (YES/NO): NO